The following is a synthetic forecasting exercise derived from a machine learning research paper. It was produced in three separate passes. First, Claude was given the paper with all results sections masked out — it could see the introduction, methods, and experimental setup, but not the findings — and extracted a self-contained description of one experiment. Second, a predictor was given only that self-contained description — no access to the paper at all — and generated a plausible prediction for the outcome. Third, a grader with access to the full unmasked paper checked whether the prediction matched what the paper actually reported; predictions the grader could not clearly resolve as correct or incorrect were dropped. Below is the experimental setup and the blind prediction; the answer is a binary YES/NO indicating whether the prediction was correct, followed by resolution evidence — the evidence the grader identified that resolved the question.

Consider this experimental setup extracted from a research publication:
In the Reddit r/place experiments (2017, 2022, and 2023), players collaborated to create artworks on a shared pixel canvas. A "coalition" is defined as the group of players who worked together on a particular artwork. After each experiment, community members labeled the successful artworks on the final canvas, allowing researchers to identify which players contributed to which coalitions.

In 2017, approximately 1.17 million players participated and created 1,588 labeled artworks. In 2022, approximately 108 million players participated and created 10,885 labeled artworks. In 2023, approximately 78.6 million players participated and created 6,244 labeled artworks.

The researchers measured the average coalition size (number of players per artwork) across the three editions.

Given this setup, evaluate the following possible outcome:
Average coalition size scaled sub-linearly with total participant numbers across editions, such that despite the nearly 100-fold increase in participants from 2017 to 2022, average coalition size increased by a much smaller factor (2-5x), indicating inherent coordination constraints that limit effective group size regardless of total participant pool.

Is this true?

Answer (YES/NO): NO